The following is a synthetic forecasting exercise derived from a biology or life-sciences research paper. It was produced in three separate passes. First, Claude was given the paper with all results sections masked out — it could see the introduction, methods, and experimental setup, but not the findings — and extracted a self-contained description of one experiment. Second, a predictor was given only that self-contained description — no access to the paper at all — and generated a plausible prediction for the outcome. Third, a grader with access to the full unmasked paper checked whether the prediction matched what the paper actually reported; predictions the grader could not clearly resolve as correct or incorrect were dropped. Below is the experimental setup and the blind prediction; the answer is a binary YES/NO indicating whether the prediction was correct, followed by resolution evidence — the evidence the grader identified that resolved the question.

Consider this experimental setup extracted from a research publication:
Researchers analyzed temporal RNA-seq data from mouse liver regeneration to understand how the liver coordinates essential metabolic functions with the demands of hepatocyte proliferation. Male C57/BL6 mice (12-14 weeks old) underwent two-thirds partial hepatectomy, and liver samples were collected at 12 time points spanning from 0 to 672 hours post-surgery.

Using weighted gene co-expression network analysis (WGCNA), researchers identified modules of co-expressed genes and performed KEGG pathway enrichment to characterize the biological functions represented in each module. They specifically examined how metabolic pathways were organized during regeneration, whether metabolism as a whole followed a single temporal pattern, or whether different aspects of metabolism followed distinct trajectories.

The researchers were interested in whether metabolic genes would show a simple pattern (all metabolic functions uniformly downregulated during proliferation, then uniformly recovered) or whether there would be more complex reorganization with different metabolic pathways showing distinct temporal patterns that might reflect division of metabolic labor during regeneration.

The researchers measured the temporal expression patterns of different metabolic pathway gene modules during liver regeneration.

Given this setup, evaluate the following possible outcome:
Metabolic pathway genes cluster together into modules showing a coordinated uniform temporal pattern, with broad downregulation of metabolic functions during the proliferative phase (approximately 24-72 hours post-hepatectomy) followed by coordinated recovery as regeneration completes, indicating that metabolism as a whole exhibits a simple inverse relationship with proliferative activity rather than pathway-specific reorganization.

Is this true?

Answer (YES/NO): NO